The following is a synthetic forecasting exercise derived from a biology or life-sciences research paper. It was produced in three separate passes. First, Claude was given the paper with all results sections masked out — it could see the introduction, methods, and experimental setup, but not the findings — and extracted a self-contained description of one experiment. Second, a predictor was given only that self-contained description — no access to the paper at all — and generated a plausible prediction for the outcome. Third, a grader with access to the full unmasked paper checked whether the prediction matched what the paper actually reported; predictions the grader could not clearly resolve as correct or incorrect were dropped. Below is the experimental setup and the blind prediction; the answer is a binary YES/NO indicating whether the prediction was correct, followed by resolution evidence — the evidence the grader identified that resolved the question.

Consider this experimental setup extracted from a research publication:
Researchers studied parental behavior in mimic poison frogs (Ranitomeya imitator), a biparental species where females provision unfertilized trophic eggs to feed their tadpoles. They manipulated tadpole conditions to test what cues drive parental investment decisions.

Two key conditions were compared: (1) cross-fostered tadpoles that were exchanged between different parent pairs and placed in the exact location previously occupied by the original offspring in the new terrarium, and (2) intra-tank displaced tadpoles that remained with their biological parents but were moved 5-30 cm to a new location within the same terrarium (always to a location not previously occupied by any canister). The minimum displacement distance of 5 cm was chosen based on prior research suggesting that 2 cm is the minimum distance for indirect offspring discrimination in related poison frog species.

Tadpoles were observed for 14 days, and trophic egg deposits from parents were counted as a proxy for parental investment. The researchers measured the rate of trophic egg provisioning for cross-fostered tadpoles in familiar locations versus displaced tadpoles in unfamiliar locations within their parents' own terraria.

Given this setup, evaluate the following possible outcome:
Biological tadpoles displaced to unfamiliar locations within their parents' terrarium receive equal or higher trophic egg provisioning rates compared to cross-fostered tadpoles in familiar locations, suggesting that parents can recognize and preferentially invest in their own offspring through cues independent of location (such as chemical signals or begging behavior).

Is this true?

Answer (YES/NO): NO